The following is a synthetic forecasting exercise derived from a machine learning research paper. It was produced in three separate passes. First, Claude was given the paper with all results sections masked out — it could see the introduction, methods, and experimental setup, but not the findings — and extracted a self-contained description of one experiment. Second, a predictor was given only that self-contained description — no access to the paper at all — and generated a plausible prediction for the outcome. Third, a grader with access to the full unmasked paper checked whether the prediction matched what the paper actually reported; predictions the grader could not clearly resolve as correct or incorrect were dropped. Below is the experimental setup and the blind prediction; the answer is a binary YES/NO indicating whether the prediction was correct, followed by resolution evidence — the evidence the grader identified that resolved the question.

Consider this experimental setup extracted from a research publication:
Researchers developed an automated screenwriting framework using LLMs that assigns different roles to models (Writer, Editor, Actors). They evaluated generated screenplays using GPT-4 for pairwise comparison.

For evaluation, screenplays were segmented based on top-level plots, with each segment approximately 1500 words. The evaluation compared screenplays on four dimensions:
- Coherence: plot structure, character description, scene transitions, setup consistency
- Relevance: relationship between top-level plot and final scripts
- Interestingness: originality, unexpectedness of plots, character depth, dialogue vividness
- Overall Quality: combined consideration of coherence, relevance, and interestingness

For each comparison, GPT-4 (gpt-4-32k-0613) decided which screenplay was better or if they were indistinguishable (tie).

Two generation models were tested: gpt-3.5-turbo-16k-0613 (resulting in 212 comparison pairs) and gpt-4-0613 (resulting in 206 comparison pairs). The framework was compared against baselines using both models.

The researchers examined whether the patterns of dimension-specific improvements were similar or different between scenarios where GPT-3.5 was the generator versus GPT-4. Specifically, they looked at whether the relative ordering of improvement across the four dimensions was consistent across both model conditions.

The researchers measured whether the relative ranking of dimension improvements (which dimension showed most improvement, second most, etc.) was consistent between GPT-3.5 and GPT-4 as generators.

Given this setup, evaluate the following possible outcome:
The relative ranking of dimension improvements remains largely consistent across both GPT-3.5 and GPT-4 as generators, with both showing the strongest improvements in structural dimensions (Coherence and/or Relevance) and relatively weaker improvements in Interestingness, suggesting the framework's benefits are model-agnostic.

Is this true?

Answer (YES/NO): NO